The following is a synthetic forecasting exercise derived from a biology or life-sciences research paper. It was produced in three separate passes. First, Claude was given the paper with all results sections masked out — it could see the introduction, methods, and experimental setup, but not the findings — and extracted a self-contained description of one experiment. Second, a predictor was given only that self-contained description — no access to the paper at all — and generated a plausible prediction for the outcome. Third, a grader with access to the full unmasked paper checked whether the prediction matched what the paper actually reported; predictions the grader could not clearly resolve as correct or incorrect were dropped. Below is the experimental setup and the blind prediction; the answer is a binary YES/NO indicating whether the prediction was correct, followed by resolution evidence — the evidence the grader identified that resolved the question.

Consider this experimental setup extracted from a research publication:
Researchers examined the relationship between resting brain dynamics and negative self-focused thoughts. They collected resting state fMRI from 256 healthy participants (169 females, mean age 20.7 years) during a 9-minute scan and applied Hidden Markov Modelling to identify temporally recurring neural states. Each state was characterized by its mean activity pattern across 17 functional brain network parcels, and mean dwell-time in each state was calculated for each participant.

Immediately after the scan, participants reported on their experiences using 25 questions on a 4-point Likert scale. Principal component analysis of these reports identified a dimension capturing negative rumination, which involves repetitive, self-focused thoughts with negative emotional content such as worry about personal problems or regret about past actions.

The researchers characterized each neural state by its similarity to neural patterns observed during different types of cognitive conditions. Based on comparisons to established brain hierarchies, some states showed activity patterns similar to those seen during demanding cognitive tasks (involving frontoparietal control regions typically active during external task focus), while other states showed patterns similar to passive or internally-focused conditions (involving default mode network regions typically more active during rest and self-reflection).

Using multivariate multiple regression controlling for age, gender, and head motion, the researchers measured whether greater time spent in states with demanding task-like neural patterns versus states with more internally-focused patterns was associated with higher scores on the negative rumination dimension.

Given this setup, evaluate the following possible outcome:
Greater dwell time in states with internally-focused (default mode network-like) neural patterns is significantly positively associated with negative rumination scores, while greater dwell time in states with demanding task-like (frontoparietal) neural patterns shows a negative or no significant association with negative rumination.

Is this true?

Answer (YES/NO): YES